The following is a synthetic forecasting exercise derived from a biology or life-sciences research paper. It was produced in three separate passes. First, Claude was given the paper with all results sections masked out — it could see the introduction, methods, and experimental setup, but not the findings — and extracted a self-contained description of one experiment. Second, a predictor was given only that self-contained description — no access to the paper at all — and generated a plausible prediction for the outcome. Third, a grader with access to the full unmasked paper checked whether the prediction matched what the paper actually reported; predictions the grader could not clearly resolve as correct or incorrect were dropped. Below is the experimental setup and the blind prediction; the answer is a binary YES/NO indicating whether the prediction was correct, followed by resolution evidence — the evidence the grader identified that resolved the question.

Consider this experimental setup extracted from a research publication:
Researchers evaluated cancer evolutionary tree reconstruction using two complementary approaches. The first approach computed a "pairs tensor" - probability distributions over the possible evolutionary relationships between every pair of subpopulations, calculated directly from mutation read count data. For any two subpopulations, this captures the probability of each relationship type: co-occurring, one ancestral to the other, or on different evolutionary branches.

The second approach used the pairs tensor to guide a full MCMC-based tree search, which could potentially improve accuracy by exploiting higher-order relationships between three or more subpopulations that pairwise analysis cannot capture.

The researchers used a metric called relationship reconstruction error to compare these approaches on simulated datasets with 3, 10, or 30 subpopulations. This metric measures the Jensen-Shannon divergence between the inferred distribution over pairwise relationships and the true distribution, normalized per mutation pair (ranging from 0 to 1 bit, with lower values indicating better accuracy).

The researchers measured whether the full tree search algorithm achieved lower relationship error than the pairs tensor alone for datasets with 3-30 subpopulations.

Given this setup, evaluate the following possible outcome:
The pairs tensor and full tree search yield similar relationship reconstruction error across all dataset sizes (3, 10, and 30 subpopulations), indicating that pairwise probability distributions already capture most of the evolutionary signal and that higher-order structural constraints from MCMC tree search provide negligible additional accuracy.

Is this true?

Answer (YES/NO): NO